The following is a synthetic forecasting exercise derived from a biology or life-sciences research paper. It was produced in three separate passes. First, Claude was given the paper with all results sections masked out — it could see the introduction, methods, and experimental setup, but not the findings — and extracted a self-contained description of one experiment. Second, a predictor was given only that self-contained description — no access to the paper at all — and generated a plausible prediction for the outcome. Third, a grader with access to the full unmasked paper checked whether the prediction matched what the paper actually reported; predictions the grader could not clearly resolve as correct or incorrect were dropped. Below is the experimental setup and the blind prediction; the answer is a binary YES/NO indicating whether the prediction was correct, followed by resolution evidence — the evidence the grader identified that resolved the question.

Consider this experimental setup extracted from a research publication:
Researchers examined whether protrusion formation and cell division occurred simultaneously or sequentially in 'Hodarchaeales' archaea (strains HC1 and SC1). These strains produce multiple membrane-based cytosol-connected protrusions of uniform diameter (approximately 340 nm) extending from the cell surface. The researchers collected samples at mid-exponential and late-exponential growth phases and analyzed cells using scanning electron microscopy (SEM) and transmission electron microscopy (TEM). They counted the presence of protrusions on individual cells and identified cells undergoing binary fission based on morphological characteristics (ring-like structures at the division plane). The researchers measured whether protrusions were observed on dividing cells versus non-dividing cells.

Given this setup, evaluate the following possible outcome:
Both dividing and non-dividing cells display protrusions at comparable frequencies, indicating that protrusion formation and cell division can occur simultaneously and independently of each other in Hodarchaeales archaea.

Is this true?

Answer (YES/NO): NO